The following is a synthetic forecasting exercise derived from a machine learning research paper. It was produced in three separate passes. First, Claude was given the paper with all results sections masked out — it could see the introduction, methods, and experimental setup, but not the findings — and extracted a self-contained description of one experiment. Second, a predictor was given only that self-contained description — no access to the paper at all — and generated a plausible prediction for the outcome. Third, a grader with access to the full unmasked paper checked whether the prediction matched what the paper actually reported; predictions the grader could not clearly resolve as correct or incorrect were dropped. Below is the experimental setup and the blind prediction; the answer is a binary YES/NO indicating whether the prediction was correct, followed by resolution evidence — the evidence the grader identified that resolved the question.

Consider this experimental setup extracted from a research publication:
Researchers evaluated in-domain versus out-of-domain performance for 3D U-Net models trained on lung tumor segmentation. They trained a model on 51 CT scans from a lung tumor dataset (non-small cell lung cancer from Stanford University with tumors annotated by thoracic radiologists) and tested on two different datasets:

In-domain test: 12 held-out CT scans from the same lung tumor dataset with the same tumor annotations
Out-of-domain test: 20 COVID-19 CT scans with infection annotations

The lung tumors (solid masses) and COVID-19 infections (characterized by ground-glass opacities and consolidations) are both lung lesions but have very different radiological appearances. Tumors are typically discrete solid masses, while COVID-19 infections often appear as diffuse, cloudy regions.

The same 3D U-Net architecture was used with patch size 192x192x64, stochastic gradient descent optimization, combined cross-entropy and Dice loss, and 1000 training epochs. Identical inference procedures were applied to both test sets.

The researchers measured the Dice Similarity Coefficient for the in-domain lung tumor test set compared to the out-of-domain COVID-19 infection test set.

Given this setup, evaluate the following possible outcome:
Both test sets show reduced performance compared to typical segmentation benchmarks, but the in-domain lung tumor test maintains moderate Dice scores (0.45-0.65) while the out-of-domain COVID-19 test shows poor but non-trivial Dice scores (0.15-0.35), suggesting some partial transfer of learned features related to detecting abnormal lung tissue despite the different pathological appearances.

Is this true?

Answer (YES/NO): NO